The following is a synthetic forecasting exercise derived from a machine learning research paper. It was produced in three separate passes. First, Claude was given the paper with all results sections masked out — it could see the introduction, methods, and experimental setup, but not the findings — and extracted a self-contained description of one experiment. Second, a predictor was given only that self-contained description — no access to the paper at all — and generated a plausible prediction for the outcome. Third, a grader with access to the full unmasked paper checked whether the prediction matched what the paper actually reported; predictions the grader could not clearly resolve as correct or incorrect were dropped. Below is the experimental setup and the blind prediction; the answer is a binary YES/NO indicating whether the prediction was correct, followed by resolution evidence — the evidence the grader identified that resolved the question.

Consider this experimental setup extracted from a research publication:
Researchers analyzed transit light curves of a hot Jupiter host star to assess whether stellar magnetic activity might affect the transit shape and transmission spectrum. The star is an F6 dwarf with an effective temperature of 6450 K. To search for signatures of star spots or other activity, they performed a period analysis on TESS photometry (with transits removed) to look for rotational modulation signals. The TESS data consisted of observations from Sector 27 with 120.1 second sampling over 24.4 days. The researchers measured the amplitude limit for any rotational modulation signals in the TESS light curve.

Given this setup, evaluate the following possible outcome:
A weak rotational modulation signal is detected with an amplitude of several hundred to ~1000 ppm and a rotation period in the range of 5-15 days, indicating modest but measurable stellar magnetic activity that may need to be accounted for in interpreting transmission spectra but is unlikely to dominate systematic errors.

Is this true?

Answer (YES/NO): NO